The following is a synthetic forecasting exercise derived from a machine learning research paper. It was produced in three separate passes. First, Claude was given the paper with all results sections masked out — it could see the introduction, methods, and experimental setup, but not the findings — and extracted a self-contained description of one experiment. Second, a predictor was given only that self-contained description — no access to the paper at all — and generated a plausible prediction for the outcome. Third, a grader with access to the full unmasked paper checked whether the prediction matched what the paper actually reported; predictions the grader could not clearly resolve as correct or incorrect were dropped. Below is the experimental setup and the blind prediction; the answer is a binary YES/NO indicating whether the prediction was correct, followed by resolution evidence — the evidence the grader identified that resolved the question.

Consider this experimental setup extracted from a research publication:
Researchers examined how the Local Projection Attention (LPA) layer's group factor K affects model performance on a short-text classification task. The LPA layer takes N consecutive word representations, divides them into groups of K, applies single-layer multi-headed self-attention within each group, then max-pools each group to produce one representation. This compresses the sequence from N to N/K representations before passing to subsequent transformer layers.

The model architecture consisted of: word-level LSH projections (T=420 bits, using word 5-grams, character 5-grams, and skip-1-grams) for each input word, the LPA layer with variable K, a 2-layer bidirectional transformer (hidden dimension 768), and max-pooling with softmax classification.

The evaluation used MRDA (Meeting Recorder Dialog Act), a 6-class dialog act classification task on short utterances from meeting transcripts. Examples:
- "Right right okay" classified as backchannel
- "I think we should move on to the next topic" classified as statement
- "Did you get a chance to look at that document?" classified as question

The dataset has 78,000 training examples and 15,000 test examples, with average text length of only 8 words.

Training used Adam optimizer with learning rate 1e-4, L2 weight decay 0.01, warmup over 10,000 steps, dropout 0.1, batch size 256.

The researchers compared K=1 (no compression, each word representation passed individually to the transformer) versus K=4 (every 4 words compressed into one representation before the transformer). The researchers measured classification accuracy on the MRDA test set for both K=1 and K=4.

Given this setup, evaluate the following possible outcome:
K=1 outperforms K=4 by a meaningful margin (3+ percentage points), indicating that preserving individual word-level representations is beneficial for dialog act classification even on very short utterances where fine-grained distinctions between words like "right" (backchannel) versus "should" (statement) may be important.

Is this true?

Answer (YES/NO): NO